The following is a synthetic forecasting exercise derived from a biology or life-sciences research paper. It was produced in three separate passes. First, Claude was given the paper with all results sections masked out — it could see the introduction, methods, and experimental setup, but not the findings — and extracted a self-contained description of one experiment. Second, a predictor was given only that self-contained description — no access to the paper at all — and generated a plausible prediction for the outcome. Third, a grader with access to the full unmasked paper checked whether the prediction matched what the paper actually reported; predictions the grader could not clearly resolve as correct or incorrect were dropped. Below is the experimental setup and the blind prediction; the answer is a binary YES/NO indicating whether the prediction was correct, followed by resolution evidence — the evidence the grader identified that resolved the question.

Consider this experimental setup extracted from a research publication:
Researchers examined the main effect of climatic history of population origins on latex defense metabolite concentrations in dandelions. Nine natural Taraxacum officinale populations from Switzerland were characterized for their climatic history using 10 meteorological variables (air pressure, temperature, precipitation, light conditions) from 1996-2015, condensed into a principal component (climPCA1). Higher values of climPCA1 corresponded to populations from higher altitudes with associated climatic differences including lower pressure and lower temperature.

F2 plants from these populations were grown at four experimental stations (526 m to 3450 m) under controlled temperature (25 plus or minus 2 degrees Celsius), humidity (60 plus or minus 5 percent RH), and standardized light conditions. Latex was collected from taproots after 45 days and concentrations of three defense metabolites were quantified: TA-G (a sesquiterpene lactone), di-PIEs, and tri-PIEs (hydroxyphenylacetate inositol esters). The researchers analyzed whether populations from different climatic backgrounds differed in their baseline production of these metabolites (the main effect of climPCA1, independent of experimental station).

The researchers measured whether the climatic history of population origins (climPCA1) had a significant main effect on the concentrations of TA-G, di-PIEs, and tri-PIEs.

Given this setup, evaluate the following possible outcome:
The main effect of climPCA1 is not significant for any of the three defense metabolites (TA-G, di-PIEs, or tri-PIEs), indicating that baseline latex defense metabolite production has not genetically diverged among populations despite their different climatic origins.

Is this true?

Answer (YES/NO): NO